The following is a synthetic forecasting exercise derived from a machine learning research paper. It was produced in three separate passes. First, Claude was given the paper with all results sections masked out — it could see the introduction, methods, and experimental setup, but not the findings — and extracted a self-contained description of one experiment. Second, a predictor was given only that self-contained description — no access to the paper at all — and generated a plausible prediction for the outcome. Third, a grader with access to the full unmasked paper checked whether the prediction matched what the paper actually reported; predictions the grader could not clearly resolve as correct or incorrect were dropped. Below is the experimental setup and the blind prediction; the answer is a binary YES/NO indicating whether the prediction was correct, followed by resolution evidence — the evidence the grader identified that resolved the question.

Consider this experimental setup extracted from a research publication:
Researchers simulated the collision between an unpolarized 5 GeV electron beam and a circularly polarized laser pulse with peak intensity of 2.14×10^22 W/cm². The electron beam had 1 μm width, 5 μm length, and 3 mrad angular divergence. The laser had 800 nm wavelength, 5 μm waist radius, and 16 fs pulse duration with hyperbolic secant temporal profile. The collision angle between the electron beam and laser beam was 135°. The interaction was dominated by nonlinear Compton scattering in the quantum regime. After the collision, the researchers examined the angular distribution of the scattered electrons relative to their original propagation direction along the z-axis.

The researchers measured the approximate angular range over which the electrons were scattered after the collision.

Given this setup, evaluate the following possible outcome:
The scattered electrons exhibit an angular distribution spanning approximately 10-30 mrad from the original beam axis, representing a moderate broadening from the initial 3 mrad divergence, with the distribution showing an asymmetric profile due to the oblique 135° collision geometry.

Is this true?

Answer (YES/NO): NO